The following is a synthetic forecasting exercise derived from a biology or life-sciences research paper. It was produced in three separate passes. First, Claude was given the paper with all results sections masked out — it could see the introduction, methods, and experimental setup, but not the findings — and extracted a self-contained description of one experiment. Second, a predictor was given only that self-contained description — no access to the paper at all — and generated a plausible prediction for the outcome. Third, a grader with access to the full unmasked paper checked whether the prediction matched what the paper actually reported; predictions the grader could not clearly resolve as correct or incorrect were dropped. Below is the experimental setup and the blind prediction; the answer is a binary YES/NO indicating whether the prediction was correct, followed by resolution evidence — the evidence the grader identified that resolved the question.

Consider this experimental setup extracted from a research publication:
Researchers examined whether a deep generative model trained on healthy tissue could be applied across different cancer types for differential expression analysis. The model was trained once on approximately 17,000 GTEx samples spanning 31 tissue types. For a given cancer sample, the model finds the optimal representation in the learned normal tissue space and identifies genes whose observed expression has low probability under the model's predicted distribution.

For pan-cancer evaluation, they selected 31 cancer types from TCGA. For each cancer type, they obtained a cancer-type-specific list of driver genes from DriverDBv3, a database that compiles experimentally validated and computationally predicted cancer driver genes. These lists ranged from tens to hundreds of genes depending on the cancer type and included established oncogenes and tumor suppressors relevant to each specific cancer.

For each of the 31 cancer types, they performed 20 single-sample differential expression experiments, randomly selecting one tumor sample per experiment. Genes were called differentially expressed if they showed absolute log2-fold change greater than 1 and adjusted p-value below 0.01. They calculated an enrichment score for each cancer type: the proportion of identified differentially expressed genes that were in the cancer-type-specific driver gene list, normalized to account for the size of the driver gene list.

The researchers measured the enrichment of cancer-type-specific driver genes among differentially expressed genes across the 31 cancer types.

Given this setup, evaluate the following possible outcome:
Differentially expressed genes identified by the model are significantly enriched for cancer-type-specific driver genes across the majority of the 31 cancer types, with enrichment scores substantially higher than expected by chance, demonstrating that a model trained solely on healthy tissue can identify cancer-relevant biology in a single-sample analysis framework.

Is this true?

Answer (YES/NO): YES